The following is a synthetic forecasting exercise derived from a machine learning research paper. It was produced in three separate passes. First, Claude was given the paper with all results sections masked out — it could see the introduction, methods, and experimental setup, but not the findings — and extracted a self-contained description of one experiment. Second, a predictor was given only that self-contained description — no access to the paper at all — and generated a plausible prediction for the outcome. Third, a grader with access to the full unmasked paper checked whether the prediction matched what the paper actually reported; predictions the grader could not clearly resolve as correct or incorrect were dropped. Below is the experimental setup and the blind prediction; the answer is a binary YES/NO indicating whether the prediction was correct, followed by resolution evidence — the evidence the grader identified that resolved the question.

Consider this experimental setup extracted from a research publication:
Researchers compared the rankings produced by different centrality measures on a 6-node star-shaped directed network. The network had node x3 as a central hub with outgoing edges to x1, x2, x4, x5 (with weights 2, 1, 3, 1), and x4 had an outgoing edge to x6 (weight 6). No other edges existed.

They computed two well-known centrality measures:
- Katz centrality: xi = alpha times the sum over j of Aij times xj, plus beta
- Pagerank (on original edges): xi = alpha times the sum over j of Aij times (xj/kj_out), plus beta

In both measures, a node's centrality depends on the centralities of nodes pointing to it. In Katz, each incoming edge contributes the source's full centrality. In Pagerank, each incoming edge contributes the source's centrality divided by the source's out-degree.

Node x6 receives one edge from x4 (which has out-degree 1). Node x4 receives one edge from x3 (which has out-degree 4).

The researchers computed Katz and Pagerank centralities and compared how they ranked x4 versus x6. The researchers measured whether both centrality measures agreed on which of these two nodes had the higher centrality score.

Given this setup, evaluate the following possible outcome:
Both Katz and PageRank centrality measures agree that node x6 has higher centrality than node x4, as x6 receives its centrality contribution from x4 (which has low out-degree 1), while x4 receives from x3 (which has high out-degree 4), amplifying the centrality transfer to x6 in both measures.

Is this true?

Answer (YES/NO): YES